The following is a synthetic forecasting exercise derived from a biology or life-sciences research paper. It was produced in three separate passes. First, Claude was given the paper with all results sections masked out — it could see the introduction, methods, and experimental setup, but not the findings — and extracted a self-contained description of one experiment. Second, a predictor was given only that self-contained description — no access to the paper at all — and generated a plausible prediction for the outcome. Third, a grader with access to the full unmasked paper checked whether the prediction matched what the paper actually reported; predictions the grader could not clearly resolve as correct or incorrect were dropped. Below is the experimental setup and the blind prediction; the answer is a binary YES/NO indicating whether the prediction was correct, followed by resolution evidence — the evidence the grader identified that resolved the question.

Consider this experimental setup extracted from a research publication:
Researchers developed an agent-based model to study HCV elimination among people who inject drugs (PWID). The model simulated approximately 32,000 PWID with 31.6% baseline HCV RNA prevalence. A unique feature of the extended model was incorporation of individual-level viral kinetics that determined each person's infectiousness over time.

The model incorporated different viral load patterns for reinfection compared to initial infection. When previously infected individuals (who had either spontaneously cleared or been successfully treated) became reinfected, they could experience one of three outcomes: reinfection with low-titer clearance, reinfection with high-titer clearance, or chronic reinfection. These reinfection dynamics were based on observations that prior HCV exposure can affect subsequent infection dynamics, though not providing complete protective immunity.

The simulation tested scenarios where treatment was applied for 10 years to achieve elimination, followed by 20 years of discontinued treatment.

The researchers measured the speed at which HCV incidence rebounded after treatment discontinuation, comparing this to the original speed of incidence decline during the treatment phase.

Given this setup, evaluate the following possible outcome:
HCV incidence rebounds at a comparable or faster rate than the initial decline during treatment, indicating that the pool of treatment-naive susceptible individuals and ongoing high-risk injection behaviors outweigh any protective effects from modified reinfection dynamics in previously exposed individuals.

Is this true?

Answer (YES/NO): YES